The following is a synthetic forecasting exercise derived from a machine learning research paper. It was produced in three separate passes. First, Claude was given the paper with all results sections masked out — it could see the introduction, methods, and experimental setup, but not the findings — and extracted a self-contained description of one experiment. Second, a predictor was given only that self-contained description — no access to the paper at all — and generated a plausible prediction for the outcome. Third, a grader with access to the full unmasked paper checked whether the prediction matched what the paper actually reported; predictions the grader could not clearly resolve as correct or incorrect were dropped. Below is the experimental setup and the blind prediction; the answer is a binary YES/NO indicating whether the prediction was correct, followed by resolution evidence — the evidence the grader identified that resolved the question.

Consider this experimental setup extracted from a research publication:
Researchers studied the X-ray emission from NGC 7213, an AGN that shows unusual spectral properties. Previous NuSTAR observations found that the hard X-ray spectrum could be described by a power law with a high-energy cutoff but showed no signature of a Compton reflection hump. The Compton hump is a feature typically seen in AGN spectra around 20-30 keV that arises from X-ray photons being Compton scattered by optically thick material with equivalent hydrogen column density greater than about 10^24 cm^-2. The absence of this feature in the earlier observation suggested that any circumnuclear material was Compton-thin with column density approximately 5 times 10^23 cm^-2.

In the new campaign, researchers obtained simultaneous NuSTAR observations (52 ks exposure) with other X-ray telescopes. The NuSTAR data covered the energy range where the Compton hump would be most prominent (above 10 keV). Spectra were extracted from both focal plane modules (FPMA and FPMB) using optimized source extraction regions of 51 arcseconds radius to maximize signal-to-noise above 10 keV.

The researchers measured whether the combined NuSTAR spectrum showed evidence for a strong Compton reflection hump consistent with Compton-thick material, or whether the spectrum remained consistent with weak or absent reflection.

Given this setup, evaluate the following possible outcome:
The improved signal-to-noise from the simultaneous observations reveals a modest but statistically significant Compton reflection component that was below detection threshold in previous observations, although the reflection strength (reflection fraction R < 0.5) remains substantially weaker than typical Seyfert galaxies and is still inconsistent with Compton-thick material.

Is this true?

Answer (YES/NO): NO